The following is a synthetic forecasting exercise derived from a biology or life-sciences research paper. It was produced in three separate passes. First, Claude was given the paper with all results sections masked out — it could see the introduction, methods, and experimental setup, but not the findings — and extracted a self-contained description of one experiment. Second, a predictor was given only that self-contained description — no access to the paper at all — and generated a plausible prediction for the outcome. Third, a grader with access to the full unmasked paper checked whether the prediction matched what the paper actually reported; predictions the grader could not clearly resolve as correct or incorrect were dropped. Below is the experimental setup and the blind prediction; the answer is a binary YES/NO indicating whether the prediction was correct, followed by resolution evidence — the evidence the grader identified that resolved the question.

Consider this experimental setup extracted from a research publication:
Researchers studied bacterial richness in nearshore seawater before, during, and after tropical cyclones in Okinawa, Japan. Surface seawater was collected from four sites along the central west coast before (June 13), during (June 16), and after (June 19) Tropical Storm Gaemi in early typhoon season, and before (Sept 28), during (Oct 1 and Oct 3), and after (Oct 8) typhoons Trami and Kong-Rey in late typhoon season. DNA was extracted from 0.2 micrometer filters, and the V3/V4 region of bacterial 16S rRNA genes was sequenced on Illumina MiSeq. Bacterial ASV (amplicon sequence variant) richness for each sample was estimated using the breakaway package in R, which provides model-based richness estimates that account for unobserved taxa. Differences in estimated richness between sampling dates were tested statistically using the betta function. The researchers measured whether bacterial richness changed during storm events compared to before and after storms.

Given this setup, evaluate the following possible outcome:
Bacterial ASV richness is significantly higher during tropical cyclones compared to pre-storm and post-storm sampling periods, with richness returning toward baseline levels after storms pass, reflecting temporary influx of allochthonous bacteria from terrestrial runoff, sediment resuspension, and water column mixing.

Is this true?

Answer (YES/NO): NO